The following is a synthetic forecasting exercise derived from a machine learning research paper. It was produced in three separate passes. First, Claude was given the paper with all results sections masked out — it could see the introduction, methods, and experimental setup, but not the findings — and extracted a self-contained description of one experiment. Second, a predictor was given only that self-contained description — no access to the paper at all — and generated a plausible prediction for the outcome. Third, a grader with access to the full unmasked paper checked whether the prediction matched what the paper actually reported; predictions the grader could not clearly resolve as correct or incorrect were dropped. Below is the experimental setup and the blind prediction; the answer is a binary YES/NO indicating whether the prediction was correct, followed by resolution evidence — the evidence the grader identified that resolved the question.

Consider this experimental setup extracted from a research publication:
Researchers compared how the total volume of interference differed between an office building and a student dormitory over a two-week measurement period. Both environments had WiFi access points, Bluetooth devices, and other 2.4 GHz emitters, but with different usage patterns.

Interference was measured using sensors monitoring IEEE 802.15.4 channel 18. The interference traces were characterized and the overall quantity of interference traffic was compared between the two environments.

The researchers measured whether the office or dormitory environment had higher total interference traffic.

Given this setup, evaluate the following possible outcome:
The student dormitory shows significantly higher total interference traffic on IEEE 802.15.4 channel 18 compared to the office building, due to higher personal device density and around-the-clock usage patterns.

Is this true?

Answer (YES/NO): YES